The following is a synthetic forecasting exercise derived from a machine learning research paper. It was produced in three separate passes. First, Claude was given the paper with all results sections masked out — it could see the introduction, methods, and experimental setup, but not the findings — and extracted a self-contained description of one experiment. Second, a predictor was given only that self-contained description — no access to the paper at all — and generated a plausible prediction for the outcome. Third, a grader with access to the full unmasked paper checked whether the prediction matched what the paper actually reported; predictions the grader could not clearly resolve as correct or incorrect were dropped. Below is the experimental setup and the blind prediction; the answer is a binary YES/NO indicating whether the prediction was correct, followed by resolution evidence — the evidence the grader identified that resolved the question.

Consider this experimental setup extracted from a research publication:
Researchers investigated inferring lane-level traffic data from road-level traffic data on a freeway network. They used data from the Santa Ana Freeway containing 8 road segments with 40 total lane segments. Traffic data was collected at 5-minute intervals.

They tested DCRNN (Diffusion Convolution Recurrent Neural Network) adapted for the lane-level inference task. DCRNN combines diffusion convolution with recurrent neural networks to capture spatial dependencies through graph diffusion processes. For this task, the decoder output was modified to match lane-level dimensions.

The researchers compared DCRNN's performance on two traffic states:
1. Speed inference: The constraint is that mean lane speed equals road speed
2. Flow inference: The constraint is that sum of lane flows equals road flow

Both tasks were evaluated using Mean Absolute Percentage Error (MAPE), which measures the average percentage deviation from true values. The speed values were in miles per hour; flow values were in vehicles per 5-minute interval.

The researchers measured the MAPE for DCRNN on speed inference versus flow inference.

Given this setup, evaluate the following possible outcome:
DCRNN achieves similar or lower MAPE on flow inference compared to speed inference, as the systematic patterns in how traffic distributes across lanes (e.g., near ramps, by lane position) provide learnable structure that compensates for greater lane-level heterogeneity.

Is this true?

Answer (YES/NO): YES